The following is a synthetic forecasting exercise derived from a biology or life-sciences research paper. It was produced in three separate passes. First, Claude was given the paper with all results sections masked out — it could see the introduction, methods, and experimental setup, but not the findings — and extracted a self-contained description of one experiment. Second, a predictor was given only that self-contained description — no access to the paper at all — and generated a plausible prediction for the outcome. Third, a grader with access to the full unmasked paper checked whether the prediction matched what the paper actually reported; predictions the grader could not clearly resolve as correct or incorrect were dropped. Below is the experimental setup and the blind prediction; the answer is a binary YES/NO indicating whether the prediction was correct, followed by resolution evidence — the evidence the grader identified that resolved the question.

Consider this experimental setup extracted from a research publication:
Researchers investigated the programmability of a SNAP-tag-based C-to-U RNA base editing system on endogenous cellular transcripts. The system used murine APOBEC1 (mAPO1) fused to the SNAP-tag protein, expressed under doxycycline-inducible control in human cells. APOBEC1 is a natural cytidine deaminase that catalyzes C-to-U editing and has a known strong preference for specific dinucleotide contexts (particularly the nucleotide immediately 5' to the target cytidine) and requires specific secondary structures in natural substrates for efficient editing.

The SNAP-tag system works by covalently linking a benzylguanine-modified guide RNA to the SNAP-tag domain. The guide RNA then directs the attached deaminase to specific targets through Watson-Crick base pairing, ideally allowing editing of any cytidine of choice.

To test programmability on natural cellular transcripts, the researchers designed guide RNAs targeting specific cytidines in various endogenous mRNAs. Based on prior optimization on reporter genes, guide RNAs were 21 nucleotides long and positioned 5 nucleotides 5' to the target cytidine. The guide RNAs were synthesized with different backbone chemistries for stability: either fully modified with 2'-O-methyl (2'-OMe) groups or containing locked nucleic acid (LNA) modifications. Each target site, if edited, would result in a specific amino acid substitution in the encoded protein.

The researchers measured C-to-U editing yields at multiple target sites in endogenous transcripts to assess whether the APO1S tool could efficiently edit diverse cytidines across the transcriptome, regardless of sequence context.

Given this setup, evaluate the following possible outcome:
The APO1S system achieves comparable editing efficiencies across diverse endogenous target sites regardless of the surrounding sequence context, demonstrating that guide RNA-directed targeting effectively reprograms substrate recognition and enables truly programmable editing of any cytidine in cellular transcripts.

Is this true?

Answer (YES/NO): NO